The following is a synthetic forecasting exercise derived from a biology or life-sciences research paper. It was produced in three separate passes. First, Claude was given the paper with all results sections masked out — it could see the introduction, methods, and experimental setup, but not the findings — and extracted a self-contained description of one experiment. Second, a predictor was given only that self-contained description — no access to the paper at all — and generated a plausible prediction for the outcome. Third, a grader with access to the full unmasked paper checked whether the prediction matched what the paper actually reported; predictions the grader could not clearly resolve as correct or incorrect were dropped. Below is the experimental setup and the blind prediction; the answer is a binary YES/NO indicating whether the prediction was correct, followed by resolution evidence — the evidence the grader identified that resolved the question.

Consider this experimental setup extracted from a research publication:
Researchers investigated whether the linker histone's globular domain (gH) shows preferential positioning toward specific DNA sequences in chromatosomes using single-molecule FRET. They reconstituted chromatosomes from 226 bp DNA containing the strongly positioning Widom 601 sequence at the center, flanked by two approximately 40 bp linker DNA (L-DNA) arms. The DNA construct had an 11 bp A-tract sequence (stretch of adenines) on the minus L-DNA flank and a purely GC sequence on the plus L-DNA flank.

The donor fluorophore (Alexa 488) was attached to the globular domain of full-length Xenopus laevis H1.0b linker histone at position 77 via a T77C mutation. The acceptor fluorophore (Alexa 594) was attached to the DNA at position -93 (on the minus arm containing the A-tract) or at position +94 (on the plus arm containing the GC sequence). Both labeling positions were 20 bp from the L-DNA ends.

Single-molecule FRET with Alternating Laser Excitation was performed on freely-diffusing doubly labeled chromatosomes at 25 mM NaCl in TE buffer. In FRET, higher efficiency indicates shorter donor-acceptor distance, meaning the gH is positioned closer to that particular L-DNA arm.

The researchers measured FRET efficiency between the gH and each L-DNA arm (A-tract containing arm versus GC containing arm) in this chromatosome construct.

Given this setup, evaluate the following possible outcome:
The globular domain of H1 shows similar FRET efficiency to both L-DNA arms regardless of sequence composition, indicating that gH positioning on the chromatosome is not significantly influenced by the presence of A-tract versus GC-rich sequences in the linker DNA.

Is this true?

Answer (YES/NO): NO